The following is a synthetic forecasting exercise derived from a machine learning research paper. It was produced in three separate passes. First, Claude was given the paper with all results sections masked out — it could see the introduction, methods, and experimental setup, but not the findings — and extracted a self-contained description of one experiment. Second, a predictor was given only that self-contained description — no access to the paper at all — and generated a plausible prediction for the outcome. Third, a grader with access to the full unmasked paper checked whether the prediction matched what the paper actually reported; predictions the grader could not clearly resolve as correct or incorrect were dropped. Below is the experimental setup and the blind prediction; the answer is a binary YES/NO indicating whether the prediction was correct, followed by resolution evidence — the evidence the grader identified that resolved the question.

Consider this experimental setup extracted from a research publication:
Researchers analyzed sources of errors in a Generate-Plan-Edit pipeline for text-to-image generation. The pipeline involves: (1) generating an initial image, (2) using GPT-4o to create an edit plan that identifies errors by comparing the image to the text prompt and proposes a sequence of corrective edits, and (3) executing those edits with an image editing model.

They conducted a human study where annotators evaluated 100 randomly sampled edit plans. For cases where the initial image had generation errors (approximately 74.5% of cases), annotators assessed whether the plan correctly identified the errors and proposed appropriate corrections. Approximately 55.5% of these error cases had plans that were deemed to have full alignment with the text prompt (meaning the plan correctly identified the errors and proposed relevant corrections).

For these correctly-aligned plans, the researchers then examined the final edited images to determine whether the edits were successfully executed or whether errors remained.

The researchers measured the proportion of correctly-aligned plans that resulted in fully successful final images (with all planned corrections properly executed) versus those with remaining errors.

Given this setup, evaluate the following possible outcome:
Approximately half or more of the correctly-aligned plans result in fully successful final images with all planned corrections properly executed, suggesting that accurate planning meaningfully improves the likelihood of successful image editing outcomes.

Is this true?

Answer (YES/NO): NO